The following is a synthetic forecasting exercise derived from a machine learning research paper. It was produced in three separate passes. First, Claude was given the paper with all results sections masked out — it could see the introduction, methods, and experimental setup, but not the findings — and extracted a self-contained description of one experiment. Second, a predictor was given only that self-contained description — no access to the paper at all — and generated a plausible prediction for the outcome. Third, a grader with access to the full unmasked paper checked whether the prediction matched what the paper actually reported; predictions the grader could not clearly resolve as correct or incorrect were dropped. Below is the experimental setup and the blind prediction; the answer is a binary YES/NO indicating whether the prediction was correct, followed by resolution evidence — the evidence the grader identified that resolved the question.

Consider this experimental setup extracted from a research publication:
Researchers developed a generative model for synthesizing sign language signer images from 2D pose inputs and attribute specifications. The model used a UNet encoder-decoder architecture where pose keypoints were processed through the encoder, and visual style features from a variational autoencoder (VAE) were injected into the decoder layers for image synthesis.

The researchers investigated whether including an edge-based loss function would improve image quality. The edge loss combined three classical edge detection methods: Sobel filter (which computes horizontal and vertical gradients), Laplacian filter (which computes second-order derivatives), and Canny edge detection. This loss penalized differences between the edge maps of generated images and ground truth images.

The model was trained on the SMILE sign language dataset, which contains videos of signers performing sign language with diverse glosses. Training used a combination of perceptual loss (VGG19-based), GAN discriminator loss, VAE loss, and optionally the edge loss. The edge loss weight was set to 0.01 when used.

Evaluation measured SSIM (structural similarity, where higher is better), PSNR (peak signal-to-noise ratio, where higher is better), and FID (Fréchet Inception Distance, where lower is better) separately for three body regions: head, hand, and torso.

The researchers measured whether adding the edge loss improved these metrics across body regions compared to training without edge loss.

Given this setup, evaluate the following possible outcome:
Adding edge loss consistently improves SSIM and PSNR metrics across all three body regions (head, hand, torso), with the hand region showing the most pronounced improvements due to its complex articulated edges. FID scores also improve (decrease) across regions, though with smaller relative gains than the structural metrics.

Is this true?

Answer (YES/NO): NO